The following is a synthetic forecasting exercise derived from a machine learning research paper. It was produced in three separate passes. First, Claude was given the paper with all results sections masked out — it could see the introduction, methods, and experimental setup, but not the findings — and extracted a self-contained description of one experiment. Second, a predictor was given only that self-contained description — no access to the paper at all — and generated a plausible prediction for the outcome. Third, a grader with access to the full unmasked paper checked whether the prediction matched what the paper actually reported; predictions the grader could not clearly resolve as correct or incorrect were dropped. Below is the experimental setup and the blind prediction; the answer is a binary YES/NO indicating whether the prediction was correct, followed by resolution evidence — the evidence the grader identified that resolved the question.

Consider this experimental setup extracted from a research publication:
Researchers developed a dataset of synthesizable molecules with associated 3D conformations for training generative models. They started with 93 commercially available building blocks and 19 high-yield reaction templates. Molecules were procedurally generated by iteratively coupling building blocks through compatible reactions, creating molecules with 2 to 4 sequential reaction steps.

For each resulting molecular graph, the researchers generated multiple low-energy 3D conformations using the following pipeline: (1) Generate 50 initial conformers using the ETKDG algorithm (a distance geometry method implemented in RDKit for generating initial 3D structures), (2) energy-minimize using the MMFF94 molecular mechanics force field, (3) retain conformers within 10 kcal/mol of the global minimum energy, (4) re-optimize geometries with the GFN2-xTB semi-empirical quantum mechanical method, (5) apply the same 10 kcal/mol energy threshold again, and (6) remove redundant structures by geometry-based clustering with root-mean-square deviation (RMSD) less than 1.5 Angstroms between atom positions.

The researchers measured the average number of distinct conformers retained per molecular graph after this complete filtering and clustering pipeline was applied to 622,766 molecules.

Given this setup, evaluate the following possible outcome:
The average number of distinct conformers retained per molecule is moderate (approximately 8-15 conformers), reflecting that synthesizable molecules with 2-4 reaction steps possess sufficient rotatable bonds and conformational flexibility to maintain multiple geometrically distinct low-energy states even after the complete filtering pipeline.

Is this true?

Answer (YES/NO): NO